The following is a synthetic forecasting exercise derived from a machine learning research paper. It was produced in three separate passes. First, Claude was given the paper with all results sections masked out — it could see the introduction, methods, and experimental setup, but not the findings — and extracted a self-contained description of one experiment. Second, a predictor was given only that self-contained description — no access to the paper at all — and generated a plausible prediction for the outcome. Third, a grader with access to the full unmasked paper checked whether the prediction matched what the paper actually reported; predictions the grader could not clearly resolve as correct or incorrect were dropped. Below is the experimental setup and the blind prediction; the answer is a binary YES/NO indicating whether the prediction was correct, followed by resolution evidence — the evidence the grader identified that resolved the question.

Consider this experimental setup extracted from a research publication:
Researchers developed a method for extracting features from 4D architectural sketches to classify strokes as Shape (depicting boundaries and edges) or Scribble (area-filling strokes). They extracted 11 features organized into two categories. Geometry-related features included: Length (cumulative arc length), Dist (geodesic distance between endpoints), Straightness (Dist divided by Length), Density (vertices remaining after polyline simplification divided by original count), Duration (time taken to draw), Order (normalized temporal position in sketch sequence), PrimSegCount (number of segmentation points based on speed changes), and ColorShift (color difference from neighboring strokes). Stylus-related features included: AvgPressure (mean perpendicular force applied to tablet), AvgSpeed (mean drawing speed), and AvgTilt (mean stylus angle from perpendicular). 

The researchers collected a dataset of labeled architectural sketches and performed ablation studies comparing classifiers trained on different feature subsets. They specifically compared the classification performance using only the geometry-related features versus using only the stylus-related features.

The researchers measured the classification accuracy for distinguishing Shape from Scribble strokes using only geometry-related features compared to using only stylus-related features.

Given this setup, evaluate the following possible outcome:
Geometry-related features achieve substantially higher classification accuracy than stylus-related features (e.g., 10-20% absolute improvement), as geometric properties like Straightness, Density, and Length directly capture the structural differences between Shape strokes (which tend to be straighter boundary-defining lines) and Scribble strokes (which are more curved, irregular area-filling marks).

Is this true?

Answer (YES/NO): NO